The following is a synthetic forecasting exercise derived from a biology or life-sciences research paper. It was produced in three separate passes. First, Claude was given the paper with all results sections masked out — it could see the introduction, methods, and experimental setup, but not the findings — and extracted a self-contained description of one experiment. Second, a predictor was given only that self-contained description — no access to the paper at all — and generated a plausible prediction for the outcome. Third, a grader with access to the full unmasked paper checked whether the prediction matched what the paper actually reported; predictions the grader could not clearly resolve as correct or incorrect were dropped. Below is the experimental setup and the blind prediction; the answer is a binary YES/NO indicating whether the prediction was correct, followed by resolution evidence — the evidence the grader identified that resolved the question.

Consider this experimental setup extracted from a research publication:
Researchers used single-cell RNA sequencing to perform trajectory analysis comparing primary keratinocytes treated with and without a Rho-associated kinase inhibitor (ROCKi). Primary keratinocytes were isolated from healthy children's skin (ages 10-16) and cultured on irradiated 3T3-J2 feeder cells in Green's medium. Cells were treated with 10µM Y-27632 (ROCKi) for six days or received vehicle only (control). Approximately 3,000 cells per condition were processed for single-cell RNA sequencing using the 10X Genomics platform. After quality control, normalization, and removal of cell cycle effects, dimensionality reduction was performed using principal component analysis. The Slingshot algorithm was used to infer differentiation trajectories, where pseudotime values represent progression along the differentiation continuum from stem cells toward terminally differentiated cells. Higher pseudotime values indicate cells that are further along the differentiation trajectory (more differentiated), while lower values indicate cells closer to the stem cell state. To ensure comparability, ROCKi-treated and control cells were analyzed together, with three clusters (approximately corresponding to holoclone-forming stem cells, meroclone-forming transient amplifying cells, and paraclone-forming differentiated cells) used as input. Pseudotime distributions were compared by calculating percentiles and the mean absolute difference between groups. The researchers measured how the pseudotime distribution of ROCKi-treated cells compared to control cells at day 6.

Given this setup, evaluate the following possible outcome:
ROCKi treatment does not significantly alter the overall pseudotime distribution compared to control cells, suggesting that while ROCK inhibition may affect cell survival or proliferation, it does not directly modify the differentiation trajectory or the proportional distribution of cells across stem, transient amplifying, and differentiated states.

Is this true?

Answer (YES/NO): NO